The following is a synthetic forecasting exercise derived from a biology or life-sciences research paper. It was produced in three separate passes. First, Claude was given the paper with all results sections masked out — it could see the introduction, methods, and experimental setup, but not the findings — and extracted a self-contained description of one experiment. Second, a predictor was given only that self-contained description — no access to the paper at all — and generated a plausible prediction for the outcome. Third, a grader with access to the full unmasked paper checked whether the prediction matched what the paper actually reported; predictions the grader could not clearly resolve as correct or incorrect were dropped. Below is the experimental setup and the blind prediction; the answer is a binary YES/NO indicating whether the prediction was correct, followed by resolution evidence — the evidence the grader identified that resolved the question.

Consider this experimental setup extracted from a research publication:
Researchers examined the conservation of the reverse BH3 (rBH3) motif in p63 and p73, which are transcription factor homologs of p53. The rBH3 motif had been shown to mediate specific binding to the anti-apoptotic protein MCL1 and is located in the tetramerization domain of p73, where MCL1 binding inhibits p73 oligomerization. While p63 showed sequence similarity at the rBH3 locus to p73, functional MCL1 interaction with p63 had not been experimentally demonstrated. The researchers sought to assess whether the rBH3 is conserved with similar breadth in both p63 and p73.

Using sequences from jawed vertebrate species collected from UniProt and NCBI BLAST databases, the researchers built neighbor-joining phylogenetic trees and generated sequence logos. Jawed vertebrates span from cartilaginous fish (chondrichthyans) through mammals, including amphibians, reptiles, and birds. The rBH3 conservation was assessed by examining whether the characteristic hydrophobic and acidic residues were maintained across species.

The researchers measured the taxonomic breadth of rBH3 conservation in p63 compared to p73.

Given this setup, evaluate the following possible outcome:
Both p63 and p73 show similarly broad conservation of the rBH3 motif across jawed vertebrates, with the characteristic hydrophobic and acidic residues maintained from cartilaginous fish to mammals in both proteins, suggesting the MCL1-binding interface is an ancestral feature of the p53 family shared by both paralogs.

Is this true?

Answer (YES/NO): YES